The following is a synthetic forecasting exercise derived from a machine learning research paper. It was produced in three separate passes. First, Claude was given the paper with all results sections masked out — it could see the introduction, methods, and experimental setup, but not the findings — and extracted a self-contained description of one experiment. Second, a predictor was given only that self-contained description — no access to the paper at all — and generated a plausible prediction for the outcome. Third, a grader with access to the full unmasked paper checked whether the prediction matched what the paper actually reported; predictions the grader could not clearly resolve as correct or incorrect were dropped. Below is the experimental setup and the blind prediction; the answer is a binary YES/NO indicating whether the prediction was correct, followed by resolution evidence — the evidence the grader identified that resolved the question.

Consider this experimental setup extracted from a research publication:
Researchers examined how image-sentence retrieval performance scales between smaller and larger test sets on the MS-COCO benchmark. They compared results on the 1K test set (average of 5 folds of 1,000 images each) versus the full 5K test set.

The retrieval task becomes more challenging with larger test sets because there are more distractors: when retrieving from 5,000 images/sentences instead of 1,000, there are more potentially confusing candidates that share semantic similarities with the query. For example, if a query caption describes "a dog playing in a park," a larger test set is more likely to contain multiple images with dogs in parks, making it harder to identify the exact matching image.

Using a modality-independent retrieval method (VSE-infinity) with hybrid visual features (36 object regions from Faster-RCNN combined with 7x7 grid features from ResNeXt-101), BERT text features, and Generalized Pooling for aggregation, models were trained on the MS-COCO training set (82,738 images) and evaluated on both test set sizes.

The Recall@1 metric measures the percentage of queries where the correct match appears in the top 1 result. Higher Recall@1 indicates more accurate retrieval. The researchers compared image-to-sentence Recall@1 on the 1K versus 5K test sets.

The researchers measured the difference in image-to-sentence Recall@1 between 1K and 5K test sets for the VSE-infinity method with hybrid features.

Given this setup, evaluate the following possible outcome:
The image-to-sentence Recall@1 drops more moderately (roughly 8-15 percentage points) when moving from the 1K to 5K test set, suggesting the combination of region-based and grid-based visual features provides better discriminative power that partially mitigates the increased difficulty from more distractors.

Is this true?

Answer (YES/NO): NO